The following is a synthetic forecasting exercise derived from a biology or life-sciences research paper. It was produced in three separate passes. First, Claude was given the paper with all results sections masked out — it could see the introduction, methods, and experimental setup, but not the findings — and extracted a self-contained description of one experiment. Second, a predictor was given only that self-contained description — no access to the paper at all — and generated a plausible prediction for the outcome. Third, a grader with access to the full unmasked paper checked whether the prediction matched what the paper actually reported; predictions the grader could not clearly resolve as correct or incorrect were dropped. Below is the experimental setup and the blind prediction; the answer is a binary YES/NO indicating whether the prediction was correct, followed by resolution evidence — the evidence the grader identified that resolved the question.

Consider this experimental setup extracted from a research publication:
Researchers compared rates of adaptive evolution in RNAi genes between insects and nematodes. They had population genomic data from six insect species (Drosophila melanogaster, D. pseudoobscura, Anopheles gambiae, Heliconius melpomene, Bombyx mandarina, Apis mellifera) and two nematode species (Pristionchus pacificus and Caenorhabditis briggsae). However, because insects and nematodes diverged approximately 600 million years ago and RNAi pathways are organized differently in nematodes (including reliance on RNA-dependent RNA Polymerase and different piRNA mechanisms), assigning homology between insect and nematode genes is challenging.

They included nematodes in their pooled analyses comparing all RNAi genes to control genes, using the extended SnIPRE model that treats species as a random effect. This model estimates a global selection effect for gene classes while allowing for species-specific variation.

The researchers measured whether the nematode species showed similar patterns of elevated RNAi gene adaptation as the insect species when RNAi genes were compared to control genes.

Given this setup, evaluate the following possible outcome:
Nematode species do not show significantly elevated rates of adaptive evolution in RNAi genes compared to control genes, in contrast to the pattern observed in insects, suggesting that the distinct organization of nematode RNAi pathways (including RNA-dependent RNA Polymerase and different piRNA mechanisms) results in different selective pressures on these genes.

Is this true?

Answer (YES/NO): NO